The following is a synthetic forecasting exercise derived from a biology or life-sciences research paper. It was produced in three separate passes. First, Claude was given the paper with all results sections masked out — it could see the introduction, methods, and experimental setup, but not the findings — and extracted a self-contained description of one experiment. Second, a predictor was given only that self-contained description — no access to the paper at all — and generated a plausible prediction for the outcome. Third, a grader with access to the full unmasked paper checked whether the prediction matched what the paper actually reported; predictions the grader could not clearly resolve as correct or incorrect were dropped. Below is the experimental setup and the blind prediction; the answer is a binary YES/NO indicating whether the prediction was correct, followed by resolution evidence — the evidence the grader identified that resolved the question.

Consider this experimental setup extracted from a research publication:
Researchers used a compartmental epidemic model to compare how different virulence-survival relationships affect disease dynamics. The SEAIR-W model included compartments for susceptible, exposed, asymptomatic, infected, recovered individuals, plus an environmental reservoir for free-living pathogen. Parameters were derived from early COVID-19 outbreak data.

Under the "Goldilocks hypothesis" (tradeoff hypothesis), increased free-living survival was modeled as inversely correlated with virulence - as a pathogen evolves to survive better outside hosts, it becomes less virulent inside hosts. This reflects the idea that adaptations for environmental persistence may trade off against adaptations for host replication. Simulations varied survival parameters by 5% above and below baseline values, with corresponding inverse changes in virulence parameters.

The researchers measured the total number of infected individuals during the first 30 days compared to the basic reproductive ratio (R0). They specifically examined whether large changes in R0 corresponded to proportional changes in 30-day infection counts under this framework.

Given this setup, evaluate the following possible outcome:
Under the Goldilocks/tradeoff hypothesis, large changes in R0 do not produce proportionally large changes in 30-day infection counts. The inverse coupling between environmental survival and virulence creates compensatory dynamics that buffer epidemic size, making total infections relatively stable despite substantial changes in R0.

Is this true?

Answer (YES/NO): YES